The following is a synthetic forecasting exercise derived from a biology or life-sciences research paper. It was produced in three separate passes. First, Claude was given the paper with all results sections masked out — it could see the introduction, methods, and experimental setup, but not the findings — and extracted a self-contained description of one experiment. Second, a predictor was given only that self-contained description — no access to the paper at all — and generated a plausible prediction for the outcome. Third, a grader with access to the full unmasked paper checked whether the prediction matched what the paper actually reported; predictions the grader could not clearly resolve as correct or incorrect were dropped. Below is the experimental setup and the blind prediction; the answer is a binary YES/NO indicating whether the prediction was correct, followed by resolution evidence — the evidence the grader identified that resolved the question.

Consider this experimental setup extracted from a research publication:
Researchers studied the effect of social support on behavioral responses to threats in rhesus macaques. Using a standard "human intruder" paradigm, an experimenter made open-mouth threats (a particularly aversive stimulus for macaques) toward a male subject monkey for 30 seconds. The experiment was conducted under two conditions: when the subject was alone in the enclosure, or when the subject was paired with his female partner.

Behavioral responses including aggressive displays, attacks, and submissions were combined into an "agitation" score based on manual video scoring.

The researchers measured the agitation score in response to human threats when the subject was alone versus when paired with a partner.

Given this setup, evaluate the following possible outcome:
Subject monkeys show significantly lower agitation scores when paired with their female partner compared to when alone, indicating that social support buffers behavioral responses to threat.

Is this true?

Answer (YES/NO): YES